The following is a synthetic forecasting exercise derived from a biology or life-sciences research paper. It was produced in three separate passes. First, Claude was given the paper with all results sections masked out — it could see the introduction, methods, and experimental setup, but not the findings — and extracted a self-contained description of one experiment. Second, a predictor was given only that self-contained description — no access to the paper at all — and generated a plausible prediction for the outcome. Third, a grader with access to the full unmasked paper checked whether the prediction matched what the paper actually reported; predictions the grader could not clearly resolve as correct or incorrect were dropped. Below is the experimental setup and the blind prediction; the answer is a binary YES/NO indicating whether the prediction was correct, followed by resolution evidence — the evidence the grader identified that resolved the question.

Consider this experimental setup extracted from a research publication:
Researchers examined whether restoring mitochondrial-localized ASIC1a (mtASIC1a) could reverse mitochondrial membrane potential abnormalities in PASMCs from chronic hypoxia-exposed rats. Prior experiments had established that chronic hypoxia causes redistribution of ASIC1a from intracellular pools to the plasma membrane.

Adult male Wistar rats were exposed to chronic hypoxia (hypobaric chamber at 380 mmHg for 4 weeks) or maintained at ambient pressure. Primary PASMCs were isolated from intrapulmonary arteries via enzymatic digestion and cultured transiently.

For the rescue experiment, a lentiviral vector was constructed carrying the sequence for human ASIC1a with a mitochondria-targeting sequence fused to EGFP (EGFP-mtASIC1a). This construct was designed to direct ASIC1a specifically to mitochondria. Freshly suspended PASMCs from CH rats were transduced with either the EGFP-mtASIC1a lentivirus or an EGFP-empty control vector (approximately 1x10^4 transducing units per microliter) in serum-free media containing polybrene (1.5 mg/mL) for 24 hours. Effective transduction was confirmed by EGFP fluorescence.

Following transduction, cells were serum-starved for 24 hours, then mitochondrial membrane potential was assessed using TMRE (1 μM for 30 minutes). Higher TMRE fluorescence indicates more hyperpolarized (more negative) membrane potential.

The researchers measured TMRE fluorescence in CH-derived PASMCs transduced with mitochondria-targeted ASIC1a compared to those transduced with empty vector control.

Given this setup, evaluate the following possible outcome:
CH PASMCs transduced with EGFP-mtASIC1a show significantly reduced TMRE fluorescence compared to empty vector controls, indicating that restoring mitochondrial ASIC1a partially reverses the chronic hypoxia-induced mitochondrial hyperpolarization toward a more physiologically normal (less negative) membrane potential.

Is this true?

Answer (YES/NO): YES